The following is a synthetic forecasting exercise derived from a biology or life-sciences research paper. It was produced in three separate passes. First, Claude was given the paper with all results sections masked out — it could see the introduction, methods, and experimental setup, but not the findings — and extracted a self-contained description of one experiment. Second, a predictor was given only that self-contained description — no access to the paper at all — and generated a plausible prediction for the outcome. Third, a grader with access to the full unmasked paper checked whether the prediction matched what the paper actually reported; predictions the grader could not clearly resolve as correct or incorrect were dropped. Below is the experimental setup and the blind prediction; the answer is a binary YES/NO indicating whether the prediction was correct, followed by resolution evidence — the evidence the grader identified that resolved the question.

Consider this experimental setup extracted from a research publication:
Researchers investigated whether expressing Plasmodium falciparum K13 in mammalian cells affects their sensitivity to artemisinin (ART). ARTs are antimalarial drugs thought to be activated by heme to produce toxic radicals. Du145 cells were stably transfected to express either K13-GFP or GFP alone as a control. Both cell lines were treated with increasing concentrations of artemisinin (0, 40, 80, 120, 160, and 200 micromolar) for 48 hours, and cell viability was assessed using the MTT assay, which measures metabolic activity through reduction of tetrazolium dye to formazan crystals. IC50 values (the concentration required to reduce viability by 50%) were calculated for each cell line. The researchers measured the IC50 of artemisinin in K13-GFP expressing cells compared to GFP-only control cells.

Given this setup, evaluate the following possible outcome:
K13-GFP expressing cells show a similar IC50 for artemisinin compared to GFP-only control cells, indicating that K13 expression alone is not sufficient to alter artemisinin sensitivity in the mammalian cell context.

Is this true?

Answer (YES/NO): NO